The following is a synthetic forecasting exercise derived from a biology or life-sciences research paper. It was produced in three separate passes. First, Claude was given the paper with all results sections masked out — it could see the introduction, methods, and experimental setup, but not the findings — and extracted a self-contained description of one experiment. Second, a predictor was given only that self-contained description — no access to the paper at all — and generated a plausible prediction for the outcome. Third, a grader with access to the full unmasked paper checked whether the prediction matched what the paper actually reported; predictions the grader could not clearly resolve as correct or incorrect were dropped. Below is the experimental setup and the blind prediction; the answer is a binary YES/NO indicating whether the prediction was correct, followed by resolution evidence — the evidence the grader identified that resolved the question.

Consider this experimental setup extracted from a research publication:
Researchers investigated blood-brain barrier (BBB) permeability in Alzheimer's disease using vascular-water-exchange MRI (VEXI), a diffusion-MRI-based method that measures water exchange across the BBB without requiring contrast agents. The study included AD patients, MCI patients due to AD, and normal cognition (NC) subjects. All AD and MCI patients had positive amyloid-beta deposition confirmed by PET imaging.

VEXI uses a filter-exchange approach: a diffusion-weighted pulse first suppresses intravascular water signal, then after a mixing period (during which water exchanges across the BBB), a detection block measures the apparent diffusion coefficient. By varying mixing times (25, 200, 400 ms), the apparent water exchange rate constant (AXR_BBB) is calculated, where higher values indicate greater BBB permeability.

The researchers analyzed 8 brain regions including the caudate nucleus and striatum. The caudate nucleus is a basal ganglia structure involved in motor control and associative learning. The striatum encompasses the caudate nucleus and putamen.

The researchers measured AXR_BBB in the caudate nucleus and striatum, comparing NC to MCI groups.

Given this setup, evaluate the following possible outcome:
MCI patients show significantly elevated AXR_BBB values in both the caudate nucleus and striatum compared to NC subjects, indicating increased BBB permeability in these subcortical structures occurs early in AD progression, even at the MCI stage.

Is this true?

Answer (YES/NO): NO